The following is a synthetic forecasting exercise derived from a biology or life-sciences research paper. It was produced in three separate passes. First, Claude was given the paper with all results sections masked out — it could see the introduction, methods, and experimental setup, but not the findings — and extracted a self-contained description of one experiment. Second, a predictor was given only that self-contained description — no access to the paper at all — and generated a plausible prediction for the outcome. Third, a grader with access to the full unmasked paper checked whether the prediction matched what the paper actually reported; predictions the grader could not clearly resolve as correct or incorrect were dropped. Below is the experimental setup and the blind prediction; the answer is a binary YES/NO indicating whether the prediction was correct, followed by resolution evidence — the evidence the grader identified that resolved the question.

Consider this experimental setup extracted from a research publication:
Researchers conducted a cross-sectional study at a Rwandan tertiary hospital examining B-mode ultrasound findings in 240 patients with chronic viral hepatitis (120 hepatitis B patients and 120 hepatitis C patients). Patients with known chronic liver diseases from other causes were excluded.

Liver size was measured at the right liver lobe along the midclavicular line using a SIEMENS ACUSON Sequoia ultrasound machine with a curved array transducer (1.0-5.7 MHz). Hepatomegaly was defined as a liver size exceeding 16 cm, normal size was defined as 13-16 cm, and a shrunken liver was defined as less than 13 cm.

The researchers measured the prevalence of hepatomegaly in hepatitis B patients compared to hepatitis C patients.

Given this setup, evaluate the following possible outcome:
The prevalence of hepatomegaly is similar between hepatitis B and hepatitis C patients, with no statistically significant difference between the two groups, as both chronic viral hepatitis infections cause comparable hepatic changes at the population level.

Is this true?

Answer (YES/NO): YES